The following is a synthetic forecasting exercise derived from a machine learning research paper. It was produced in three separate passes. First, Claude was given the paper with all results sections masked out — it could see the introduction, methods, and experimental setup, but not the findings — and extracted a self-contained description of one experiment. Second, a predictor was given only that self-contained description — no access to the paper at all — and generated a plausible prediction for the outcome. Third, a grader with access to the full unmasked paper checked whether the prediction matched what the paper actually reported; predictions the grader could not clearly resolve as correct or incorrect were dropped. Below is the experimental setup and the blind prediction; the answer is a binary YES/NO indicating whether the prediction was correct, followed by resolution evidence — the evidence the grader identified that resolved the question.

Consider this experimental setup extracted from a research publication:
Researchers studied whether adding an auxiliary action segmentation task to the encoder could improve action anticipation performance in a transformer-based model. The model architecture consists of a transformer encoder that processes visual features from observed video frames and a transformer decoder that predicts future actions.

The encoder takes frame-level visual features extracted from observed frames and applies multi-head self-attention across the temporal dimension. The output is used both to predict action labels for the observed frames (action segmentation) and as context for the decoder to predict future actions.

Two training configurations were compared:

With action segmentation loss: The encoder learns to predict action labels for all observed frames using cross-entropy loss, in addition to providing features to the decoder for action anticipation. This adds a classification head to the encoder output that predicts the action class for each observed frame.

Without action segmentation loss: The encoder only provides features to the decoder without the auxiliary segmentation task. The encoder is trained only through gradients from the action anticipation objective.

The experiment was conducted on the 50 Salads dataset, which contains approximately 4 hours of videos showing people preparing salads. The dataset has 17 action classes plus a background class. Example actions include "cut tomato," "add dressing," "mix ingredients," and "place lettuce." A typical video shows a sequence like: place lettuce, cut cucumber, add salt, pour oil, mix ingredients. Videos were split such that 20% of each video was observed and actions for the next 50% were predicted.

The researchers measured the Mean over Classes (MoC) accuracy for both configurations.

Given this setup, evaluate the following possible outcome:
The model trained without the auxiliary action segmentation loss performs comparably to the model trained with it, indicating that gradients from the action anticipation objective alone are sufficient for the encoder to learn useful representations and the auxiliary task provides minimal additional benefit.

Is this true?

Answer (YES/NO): NO